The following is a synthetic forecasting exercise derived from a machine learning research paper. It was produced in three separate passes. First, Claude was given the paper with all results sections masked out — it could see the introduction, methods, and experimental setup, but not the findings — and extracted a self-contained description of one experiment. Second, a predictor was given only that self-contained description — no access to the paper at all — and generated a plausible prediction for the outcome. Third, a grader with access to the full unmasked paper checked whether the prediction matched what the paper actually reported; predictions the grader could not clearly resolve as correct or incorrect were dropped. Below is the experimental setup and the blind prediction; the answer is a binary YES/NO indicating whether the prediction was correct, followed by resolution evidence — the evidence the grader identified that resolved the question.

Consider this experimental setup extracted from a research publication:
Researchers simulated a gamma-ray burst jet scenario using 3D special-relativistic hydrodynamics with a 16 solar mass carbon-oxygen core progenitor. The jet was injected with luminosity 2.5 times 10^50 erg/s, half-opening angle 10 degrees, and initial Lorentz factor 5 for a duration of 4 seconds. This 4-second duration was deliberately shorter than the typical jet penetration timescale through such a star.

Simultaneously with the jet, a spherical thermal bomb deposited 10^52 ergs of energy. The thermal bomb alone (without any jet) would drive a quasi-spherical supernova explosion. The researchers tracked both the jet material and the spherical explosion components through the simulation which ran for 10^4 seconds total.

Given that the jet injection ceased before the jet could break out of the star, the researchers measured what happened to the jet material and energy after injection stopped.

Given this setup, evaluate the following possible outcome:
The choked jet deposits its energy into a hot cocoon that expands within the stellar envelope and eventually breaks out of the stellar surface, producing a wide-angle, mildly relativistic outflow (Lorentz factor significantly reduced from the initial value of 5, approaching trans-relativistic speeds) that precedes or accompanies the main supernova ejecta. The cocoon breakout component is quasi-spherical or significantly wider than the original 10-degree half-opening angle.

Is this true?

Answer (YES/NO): YES